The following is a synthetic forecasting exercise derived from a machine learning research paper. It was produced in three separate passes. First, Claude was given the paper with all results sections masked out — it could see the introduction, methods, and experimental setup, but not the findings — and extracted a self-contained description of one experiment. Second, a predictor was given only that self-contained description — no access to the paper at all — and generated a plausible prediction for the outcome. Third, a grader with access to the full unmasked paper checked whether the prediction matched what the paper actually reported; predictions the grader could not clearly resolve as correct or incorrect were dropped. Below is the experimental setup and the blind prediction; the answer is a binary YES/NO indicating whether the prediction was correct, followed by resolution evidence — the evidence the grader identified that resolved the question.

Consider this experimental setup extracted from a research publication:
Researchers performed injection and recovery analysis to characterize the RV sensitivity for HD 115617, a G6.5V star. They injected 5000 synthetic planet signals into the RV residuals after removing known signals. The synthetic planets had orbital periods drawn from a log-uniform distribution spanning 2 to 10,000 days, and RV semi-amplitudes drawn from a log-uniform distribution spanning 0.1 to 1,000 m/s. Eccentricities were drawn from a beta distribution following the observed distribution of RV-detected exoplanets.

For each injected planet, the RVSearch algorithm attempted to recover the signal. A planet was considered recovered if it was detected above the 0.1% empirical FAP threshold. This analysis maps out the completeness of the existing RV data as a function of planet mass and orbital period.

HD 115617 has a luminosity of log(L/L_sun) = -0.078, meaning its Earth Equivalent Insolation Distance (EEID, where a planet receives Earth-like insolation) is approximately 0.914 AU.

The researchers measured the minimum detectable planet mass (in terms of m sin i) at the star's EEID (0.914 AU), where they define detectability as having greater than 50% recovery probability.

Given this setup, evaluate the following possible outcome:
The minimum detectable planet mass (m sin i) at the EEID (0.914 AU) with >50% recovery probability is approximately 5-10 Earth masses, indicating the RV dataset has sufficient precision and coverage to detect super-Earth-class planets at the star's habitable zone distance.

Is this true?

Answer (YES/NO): NO